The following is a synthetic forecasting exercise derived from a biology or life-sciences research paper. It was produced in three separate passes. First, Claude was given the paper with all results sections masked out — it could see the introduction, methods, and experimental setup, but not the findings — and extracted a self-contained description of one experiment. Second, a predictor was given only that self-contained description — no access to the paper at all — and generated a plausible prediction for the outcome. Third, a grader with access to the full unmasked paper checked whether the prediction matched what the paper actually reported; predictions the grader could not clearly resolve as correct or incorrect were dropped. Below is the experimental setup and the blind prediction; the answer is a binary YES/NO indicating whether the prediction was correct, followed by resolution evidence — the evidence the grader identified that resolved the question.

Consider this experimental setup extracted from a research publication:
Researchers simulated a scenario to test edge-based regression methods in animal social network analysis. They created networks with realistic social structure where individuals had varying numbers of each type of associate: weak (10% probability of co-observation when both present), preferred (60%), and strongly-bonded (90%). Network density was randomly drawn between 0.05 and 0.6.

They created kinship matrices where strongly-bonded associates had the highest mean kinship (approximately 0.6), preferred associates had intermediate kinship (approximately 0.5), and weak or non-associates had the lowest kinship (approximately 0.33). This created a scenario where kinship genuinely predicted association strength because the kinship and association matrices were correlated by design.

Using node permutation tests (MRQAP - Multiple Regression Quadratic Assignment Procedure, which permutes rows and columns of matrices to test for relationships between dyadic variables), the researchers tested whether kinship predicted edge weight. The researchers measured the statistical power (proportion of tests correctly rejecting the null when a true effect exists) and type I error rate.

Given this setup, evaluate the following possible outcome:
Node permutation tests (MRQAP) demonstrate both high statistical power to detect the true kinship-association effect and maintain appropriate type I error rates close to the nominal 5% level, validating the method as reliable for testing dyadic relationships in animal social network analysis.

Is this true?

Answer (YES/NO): YES